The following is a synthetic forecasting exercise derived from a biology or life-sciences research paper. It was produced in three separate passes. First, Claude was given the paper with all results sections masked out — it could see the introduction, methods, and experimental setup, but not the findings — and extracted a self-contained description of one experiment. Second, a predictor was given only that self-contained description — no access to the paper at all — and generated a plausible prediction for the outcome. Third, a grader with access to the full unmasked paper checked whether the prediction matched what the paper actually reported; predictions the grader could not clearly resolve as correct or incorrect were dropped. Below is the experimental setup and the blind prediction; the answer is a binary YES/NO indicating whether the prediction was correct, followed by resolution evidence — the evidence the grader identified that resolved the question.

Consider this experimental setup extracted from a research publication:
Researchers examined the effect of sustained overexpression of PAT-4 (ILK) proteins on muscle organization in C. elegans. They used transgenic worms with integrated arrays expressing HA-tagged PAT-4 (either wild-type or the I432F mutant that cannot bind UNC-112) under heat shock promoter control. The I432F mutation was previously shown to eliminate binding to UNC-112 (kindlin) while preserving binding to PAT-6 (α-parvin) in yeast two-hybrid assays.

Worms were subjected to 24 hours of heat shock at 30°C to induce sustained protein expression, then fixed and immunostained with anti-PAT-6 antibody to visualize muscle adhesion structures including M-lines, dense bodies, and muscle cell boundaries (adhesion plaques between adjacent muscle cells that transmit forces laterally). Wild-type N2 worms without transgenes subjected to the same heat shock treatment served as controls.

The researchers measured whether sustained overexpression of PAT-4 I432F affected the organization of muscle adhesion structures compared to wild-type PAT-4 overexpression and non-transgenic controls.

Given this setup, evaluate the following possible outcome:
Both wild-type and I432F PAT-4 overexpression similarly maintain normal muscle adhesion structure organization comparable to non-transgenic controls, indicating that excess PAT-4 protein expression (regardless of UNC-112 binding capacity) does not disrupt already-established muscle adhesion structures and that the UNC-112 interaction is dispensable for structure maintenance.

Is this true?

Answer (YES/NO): NO